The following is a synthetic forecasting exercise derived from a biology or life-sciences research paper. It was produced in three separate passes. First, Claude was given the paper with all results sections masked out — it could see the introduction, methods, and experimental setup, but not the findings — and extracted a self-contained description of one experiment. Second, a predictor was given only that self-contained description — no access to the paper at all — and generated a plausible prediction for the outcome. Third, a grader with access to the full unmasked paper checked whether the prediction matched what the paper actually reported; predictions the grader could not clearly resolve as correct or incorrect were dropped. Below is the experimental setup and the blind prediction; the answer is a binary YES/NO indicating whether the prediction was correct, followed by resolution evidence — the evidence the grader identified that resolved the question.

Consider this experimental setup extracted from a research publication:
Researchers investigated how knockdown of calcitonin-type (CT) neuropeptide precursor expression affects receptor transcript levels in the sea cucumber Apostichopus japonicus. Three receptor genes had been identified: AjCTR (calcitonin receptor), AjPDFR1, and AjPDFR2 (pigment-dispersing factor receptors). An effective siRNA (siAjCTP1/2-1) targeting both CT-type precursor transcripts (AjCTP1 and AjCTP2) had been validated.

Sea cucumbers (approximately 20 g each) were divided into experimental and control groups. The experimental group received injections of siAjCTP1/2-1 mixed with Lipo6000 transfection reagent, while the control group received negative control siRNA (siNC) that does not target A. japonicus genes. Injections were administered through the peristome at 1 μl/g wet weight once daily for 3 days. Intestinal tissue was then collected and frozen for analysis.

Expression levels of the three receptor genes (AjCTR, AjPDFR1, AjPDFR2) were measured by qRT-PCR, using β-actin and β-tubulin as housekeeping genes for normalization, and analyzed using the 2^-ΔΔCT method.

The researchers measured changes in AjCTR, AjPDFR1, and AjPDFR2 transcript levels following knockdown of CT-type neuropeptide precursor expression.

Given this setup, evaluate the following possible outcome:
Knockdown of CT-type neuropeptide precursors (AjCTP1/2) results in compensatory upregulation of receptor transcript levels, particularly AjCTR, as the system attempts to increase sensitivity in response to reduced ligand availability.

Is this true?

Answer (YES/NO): NO